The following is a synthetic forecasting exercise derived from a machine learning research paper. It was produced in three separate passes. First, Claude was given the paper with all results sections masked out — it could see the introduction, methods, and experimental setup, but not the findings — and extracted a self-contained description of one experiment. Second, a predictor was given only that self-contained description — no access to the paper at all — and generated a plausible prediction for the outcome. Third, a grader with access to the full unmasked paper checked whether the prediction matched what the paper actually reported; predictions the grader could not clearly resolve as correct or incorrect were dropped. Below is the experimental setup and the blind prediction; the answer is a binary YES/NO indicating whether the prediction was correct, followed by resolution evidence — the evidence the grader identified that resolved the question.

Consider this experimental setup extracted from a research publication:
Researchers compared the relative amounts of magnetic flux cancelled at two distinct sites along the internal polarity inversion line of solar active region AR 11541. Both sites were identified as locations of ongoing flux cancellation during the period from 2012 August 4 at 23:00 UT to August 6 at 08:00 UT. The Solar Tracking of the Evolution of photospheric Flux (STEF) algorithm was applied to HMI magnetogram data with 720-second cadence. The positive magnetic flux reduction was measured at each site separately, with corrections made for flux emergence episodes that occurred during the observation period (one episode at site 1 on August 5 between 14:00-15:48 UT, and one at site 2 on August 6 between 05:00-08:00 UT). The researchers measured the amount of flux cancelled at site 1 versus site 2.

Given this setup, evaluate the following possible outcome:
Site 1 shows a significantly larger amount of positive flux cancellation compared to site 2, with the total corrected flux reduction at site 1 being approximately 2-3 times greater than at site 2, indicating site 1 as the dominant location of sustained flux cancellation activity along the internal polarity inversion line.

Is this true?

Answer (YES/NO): NO